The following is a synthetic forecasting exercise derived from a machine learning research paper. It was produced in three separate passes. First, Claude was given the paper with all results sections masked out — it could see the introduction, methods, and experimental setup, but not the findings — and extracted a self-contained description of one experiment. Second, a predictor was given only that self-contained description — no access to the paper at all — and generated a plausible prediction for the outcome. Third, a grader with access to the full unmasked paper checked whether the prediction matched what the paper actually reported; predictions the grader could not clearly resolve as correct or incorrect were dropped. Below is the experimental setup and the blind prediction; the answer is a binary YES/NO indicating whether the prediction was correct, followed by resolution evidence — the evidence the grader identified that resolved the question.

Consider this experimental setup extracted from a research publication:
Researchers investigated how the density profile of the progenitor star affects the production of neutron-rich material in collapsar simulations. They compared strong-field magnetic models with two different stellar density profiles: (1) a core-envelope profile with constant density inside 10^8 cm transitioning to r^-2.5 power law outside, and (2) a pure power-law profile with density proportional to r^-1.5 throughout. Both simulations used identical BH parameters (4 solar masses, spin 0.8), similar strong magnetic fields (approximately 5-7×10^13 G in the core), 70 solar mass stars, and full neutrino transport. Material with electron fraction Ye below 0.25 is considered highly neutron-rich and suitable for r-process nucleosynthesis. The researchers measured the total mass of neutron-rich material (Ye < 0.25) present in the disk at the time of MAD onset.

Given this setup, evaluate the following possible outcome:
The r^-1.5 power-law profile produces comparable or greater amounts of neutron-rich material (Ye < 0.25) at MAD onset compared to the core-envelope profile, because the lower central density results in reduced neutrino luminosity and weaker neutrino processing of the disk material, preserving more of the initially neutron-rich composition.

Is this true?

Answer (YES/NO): NO